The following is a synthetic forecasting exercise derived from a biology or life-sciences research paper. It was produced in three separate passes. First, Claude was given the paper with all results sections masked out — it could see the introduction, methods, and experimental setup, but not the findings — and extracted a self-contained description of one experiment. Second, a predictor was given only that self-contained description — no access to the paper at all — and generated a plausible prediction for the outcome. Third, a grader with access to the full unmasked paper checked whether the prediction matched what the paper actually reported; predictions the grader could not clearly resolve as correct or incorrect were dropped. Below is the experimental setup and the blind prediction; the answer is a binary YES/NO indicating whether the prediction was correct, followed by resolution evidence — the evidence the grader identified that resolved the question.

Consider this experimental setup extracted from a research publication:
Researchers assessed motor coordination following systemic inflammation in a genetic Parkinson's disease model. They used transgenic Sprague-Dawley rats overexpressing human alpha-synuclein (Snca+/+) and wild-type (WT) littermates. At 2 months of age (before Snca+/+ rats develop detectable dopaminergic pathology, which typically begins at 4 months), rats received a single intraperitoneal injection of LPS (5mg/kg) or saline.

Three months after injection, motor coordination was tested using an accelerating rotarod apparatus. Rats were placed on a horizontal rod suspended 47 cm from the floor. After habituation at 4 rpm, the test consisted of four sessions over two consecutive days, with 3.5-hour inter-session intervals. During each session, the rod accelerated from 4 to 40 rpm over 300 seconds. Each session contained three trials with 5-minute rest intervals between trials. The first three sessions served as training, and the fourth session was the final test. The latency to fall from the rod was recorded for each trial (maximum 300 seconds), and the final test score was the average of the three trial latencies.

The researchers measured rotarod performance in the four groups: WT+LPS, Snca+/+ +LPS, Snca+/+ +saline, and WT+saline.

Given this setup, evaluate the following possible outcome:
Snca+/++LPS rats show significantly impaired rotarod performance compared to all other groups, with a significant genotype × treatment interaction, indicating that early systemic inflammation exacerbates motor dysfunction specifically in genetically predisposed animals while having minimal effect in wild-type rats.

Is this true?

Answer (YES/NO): NO